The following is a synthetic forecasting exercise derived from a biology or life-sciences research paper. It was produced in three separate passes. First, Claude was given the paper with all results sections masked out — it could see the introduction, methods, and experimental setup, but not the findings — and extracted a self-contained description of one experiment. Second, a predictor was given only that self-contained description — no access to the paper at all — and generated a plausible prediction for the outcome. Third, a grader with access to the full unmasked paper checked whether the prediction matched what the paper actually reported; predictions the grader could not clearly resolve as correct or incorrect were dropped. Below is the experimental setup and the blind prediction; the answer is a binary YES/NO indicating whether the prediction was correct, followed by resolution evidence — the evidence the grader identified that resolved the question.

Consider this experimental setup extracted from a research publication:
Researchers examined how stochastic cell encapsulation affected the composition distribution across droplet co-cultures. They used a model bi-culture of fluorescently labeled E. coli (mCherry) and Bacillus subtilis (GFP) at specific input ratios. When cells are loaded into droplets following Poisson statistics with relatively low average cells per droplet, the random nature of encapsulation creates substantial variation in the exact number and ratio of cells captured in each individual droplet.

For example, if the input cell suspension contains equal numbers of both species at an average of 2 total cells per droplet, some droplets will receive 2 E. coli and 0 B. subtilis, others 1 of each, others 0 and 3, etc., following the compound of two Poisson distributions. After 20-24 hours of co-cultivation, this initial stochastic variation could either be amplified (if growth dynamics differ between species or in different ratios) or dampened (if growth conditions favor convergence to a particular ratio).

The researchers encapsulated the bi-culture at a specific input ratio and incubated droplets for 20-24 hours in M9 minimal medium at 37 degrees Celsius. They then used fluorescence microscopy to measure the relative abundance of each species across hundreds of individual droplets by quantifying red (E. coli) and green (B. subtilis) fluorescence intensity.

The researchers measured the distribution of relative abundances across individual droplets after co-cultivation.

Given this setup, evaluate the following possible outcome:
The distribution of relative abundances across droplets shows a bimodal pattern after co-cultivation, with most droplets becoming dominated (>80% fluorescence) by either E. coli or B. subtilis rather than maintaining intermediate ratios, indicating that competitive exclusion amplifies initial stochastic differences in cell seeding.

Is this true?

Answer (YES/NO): NO